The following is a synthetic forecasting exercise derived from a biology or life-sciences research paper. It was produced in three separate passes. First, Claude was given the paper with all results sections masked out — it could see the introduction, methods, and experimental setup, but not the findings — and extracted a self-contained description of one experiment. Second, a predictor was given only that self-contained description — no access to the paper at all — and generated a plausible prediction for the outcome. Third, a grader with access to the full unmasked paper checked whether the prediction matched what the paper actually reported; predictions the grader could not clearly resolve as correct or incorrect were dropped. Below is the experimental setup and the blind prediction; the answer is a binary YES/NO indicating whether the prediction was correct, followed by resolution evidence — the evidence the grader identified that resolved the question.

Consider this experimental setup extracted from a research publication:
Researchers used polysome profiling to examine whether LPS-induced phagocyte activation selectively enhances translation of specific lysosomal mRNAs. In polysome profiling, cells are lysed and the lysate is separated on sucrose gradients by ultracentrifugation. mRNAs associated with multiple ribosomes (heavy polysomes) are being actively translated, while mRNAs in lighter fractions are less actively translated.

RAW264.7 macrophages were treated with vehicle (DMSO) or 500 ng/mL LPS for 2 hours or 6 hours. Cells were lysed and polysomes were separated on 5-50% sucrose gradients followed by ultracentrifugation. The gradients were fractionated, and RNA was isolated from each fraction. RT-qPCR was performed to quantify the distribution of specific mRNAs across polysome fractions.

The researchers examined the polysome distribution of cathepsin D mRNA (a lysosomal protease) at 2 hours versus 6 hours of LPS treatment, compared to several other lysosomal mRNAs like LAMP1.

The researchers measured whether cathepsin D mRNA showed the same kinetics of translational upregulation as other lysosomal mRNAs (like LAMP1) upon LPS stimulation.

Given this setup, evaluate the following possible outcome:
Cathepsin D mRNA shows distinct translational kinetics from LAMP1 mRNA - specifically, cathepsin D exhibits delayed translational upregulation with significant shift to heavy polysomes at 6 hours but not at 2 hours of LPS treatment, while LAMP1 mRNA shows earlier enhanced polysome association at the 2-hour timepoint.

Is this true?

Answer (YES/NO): YES